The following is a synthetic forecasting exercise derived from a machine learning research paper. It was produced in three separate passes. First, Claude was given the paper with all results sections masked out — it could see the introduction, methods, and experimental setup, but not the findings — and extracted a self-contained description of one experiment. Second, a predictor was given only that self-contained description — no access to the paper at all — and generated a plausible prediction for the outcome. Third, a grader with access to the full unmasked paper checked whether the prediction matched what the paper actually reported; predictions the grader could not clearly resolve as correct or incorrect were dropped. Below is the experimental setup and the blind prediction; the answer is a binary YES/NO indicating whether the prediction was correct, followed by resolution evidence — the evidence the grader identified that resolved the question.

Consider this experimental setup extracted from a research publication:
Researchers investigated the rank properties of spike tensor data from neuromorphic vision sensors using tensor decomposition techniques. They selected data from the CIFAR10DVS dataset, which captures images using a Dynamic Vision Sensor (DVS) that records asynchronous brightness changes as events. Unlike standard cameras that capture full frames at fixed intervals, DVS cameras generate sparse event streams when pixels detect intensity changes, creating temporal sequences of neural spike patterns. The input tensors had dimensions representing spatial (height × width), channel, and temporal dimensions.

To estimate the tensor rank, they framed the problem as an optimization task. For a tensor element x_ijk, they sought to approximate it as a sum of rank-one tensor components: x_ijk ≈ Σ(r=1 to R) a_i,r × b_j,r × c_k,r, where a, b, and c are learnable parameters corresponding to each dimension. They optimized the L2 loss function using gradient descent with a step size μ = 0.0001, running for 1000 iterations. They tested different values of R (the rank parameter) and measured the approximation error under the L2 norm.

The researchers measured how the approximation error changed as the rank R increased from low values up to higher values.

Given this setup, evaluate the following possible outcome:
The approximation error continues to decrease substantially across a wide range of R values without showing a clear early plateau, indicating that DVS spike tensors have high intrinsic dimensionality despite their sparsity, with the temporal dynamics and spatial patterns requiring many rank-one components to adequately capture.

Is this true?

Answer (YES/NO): NO